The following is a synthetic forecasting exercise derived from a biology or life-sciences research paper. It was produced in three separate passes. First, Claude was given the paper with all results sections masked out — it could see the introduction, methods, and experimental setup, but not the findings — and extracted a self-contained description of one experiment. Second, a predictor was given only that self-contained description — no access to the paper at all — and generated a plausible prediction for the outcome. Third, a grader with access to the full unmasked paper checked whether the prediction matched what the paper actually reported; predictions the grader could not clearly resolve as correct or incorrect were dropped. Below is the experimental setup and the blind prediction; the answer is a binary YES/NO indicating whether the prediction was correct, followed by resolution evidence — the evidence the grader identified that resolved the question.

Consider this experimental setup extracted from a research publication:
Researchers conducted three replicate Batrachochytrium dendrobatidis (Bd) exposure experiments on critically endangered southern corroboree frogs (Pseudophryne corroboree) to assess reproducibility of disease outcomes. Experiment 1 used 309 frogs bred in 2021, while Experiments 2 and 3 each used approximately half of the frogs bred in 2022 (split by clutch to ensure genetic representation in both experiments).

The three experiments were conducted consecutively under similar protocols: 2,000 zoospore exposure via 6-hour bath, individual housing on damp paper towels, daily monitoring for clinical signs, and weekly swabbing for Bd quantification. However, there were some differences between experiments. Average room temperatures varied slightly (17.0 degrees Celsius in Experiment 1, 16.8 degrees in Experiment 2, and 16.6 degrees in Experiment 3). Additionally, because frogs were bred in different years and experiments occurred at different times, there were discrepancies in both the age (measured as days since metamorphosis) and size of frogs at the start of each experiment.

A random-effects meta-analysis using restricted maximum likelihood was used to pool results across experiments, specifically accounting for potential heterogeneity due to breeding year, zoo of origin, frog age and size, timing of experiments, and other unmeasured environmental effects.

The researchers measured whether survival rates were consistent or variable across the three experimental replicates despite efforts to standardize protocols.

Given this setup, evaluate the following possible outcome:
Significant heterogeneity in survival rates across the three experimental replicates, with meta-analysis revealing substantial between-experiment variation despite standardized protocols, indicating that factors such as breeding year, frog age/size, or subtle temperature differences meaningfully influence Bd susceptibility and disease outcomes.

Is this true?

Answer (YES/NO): NO